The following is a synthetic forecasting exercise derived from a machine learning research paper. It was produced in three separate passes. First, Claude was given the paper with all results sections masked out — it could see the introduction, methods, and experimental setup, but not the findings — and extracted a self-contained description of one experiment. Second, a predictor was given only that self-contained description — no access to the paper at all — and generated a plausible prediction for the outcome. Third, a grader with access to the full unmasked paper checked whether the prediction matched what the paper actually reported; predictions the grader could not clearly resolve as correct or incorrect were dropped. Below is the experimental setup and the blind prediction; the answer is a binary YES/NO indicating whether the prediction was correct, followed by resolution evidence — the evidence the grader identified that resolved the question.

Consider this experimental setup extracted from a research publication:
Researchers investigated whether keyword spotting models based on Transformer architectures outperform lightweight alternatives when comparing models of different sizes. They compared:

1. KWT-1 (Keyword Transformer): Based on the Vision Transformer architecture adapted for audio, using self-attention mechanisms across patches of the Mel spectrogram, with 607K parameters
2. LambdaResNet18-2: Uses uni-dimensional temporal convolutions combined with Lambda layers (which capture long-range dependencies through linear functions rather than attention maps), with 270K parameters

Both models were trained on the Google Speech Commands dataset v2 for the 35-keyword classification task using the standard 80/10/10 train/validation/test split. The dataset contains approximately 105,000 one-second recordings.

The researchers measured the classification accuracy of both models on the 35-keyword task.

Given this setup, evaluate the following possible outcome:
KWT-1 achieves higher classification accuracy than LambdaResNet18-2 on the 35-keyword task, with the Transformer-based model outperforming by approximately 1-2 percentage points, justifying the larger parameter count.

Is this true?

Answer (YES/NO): NO